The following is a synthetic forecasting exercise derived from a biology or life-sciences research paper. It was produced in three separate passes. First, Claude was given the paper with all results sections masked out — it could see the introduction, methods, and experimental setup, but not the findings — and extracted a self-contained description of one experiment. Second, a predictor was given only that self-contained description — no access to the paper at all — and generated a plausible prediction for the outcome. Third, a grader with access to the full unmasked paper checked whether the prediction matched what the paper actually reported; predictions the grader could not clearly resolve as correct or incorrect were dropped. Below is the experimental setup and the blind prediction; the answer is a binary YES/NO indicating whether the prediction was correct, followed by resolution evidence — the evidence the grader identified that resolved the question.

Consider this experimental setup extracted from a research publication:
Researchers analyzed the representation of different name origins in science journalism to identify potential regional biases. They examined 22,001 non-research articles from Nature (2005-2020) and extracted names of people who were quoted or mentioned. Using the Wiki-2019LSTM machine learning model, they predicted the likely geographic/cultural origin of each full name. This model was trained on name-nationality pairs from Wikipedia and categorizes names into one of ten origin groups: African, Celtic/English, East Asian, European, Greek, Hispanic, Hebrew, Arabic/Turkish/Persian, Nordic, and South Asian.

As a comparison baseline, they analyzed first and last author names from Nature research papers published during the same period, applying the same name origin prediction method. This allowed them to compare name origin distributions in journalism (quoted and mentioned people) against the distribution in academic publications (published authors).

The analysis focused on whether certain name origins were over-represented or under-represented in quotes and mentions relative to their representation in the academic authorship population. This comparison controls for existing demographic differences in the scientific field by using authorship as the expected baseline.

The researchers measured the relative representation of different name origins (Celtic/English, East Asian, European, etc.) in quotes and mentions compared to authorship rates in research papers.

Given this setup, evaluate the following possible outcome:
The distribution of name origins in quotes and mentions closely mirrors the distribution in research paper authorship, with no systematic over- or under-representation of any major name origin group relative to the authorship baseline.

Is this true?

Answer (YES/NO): NO